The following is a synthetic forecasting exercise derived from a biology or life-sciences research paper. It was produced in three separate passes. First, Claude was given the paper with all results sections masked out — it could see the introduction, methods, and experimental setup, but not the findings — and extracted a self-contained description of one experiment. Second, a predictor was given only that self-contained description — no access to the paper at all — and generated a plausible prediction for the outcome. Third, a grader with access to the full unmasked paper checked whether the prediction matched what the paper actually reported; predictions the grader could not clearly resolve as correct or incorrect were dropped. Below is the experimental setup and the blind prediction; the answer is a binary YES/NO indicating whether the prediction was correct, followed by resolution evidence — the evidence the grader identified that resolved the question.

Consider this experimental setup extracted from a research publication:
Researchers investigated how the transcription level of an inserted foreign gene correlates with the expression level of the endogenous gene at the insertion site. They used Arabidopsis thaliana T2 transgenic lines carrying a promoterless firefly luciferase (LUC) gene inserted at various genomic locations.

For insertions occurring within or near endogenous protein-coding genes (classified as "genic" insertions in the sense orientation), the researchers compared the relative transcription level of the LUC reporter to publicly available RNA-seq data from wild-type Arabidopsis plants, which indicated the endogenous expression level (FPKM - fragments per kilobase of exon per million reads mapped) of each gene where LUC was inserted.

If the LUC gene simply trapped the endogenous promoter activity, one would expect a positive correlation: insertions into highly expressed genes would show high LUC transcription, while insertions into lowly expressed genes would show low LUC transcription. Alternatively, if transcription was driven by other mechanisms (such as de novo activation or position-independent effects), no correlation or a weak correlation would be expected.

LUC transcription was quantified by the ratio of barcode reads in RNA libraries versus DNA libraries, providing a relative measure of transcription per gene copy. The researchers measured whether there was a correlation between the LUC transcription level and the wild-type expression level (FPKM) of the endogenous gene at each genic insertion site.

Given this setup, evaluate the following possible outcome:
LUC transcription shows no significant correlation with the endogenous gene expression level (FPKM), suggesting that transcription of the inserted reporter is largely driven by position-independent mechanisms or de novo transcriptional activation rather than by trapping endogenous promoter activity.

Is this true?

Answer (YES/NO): YES